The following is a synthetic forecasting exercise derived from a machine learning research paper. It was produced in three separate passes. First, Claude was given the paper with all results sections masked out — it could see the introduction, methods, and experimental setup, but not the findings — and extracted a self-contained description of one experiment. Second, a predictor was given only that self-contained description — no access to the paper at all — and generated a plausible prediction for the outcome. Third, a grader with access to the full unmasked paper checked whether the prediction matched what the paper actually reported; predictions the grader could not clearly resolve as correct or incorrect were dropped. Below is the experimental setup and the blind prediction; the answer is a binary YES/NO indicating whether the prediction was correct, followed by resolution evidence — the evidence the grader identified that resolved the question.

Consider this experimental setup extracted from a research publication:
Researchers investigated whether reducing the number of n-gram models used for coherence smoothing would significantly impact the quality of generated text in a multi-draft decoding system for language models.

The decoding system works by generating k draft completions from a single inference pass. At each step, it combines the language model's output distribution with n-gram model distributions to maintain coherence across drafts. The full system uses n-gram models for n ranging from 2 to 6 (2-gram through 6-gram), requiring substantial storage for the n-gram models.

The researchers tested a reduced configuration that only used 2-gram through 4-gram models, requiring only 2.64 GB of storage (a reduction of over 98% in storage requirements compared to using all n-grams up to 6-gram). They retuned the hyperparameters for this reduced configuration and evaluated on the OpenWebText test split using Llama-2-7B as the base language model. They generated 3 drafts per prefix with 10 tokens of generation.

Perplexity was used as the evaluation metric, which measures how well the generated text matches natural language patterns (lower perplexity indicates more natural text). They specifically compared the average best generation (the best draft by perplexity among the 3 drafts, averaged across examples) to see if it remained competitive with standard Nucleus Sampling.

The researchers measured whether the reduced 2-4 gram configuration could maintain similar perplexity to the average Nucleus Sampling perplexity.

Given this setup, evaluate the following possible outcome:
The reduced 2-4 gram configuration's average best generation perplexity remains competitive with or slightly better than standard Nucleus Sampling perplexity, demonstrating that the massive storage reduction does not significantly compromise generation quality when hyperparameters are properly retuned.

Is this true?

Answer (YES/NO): YES